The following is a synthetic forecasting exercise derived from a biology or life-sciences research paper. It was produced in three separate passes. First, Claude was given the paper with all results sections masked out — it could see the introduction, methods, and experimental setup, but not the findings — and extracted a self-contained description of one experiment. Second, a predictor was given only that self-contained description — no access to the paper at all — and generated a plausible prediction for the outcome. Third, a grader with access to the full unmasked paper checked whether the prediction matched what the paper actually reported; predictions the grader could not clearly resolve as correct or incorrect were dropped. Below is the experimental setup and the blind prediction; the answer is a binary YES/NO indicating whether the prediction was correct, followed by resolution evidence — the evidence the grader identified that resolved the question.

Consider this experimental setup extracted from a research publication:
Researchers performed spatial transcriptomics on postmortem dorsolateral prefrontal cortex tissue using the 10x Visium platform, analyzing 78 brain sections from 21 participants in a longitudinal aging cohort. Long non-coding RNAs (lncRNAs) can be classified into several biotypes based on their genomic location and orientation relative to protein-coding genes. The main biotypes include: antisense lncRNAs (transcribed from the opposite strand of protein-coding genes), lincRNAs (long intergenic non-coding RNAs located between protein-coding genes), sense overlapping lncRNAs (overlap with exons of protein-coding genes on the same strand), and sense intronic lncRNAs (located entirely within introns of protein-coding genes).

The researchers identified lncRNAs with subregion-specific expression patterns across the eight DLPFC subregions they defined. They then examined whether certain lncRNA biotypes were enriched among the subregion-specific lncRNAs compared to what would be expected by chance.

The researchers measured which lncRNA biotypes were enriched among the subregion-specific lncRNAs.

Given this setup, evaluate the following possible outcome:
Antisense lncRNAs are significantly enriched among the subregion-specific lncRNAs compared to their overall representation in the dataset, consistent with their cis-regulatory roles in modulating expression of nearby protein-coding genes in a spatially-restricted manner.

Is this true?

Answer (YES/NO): YES